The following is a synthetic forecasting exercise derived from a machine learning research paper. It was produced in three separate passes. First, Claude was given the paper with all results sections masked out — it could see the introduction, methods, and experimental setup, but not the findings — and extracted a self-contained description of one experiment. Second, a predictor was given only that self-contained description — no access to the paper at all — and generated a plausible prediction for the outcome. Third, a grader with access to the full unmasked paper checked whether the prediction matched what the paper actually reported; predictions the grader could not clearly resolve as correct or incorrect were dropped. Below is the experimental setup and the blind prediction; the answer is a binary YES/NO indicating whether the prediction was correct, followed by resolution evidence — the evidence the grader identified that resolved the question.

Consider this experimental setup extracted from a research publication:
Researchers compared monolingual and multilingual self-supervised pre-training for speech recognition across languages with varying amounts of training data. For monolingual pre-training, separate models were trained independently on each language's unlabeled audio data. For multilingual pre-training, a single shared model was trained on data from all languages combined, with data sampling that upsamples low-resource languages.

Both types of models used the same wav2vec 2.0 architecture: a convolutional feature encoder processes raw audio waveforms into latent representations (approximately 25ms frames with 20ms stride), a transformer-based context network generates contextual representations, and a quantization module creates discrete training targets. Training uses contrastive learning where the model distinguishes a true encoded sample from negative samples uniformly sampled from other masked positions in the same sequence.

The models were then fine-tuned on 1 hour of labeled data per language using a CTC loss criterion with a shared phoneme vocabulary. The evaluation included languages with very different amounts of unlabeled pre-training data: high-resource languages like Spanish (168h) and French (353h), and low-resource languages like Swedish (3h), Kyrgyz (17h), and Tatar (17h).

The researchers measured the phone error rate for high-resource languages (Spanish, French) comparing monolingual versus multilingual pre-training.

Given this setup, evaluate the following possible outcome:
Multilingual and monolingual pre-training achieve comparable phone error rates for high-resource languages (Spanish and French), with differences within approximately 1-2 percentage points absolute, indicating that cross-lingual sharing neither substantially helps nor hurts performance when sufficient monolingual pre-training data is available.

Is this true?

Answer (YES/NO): NO